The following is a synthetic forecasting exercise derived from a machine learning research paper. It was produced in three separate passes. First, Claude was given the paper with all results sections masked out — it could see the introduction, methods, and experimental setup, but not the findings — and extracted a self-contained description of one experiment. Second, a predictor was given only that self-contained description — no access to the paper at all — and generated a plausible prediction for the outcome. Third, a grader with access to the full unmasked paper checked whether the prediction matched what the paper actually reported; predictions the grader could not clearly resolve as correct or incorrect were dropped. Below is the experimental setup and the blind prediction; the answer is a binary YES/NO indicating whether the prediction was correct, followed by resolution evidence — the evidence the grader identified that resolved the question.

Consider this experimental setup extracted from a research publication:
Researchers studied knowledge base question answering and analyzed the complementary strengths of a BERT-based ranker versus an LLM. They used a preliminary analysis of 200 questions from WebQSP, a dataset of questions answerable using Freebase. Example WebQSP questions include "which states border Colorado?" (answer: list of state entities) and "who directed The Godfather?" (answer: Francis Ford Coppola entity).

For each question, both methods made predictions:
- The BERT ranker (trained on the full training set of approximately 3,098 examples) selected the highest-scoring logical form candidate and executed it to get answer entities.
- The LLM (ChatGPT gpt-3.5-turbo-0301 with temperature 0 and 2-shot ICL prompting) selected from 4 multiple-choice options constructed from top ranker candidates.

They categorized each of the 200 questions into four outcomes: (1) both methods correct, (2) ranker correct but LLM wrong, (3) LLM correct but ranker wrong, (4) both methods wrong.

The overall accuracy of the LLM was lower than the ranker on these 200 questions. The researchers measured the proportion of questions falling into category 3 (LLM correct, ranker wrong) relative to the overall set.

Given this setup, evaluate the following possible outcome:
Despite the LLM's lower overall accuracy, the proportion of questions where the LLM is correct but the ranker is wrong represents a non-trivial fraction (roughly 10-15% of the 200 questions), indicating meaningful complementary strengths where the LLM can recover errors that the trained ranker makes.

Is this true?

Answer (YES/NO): YES